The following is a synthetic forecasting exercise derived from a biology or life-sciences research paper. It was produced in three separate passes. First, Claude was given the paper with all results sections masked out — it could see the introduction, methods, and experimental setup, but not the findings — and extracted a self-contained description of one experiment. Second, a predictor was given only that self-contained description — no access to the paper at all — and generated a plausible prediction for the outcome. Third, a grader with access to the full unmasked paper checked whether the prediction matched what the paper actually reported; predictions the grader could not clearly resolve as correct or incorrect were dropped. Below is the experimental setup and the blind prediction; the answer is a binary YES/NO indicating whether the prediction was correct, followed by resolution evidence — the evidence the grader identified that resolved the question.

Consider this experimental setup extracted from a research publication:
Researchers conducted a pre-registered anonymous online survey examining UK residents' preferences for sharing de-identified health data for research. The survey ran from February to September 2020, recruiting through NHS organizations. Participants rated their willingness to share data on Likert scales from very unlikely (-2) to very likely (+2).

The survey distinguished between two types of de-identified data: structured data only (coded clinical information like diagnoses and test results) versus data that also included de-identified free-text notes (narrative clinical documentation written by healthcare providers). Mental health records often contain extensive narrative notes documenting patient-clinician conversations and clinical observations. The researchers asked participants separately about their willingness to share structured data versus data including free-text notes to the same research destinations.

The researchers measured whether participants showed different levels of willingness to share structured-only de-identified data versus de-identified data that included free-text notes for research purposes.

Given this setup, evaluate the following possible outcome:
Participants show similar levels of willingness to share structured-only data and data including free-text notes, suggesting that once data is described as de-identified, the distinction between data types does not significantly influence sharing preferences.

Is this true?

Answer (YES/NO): NO